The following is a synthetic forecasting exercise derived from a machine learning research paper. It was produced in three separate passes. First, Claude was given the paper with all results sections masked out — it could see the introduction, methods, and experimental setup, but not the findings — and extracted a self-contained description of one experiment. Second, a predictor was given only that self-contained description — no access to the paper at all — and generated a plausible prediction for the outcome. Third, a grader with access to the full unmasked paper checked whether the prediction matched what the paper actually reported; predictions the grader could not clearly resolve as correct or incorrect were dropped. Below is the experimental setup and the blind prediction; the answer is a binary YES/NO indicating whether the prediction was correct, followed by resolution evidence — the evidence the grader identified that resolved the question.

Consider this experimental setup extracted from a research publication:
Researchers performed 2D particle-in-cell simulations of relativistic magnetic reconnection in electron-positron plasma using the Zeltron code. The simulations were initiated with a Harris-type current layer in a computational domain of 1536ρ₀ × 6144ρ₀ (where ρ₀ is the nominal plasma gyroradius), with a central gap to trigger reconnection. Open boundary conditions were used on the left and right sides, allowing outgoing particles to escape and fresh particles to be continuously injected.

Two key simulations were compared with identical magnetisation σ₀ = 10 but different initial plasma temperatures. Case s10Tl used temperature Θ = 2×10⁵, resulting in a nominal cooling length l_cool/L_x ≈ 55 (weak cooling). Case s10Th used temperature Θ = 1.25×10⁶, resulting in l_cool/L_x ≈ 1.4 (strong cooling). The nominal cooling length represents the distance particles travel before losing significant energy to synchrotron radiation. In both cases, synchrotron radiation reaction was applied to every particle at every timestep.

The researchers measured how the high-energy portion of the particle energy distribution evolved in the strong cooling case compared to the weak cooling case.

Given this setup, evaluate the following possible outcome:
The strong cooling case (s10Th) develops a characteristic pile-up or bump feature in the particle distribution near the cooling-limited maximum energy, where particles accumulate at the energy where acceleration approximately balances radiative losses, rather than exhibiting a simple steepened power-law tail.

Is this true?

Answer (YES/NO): NO